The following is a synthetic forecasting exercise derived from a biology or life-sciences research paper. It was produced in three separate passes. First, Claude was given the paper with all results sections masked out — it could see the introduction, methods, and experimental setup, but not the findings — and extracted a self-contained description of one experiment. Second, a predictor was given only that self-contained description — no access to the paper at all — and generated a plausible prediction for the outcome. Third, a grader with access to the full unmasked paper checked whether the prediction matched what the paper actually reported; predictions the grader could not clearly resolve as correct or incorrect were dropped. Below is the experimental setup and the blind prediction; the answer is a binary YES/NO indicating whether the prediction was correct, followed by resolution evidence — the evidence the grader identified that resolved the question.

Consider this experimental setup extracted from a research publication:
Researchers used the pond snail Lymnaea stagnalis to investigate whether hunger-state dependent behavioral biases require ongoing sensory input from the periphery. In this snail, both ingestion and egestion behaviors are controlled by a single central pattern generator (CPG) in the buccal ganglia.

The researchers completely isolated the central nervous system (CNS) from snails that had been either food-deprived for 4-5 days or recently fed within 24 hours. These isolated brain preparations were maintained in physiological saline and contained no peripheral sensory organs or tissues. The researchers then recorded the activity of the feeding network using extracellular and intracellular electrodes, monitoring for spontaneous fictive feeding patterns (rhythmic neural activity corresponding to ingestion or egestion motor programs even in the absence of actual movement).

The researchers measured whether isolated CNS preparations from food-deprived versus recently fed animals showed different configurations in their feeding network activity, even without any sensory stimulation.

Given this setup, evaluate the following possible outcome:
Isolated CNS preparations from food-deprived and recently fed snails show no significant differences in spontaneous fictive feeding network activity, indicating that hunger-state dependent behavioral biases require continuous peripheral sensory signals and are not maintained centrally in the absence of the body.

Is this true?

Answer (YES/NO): NO